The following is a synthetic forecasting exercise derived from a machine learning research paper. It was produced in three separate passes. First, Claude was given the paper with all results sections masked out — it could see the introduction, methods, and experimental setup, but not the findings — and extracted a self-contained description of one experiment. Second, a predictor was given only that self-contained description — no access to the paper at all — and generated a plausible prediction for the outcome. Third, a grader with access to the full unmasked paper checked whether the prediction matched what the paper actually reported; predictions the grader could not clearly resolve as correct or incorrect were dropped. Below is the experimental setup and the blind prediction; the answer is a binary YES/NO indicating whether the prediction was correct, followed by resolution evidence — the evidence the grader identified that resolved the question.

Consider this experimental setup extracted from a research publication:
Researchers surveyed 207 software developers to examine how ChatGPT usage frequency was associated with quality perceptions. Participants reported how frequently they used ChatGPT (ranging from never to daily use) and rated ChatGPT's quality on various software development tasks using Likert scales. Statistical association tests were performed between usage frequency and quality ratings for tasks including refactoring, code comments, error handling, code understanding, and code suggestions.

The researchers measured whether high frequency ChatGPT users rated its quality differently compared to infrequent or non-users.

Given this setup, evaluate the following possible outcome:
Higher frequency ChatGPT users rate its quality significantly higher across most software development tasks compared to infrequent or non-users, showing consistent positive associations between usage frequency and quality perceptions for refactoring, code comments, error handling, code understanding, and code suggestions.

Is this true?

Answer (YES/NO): YES